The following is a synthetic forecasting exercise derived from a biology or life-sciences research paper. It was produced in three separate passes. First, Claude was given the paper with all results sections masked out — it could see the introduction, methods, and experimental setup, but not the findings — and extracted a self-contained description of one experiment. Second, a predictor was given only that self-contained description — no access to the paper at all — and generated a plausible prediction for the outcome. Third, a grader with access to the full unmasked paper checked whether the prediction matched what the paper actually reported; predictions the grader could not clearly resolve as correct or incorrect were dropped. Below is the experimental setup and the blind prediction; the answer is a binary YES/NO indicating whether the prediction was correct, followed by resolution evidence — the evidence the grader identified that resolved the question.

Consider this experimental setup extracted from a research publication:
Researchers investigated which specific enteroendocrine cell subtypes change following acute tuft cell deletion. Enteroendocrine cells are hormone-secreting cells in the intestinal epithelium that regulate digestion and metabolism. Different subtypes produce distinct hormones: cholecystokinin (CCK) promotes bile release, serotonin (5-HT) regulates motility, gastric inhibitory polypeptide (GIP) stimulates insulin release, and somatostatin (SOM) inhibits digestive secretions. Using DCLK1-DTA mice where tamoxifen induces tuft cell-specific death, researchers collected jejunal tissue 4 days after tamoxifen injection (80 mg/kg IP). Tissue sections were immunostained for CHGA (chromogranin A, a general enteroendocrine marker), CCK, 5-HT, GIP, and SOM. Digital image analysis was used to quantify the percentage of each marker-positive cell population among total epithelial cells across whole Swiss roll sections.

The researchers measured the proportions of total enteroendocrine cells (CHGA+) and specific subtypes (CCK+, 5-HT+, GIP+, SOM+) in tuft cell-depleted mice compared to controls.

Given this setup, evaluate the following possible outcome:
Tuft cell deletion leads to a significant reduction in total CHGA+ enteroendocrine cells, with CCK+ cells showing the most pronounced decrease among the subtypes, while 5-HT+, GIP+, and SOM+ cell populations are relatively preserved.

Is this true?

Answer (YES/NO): NO